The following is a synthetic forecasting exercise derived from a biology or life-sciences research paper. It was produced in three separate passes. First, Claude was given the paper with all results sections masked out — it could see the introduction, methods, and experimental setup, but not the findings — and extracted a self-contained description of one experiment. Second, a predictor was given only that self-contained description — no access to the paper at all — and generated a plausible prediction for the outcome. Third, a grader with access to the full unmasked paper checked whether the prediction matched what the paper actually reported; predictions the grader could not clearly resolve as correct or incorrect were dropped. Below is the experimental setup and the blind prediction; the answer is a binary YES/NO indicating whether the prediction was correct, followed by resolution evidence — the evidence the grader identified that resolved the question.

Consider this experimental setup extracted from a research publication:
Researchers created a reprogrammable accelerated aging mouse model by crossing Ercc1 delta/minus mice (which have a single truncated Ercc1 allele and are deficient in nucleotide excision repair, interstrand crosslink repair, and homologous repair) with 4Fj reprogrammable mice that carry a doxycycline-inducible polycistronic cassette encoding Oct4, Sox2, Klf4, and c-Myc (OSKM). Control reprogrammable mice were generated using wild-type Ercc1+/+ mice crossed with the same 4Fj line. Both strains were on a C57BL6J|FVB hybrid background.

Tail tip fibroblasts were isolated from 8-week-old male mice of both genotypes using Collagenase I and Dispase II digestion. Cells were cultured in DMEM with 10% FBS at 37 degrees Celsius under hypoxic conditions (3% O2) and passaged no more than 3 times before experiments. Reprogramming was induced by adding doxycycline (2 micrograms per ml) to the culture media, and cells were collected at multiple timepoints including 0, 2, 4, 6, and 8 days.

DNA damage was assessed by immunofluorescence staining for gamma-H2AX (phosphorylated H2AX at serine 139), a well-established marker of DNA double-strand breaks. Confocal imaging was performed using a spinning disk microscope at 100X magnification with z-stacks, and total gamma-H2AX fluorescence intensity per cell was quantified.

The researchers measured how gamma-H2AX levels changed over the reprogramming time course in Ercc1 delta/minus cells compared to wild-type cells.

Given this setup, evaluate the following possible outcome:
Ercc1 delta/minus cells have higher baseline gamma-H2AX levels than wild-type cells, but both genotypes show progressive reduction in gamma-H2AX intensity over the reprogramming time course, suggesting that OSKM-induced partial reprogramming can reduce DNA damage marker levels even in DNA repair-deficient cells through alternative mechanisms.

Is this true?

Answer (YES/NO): YES